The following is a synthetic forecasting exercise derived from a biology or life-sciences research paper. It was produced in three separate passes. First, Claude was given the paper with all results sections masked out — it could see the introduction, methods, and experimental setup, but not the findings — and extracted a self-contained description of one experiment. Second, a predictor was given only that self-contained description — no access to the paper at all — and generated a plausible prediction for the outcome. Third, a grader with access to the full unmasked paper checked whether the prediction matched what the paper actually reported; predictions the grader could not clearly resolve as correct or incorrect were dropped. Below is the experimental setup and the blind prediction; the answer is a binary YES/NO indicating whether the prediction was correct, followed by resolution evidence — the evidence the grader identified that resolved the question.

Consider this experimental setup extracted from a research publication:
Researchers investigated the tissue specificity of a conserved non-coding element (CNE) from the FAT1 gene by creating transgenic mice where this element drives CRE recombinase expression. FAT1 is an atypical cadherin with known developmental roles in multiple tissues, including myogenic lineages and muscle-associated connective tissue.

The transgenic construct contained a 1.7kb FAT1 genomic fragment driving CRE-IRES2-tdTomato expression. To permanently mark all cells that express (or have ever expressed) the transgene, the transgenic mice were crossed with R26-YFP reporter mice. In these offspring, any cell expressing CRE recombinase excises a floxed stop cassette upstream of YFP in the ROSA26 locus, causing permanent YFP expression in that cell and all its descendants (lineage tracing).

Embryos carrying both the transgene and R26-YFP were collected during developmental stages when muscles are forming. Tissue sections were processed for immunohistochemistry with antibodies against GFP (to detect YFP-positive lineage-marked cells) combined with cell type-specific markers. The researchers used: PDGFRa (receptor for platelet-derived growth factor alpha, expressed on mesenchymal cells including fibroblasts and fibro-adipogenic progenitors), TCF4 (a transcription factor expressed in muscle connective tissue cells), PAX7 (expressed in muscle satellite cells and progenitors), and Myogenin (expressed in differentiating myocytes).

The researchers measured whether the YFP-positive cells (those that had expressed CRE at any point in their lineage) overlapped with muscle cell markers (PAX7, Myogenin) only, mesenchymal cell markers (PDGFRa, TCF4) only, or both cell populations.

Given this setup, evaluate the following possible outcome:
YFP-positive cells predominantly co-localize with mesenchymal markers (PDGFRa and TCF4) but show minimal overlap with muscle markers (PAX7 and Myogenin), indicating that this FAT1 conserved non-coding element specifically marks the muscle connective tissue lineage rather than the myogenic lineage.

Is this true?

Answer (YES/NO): NO